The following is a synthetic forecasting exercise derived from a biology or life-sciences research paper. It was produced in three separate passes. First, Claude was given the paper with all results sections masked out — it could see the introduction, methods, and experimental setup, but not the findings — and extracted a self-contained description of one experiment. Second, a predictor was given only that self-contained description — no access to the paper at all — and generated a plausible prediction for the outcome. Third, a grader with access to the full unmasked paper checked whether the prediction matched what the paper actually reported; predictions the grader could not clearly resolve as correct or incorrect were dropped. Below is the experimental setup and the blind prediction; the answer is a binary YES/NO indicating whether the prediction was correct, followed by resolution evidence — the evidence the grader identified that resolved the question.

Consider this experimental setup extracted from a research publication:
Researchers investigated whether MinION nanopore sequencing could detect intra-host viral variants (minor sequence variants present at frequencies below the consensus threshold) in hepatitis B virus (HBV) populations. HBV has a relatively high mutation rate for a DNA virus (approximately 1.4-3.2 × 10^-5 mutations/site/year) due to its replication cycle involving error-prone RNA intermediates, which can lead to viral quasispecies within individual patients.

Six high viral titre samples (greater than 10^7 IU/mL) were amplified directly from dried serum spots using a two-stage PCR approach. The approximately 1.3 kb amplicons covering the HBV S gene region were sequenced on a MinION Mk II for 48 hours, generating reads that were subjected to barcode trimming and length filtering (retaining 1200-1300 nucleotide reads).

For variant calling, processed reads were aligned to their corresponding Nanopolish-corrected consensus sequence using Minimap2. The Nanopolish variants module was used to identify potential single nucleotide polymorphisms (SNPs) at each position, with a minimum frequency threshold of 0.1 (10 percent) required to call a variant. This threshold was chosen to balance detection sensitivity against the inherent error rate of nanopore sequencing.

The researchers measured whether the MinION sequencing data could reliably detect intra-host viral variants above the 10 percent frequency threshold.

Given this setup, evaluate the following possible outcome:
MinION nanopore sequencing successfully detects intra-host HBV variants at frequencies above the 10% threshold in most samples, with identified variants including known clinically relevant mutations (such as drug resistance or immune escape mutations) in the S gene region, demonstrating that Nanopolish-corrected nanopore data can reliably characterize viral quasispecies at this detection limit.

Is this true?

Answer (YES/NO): NO